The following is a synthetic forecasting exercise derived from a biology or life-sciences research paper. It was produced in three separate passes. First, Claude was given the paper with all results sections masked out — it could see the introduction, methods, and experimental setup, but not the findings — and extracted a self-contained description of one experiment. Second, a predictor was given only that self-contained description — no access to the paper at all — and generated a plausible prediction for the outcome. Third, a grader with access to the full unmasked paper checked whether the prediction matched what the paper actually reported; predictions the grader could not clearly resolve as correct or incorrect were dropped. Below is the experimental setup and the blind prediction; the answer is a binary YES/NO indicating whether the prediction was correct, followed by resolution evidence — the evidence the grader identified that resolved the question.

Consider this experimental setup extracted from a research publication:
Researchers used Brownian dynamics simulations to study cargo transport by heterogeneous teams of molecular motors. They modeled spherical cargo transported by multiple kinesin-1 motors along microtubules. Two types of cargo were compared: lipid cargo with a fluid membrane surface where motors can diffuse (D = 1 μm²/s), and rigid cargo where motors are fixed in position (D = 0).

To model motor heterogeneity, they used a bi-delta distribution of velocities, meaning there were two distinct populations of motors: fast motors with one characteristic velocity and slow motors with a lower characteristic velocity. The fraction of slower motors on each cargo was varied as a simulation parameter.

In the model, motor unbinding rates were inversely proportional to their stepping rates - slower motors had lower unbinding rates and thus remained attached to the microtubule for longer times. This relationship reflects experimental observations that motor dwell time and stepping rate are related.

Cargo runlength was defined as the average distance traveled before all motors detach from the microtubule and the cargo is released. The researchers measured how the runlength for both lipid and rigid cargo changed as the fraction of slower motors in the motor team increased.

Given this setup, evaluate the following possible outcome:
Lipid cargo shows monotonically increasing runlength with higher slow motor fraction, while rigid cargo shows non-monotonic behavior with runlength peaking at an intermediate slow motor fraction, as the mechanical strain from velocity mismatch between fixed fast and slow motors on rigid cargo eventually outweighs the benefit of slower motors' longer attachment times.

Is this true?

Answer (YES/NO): NO